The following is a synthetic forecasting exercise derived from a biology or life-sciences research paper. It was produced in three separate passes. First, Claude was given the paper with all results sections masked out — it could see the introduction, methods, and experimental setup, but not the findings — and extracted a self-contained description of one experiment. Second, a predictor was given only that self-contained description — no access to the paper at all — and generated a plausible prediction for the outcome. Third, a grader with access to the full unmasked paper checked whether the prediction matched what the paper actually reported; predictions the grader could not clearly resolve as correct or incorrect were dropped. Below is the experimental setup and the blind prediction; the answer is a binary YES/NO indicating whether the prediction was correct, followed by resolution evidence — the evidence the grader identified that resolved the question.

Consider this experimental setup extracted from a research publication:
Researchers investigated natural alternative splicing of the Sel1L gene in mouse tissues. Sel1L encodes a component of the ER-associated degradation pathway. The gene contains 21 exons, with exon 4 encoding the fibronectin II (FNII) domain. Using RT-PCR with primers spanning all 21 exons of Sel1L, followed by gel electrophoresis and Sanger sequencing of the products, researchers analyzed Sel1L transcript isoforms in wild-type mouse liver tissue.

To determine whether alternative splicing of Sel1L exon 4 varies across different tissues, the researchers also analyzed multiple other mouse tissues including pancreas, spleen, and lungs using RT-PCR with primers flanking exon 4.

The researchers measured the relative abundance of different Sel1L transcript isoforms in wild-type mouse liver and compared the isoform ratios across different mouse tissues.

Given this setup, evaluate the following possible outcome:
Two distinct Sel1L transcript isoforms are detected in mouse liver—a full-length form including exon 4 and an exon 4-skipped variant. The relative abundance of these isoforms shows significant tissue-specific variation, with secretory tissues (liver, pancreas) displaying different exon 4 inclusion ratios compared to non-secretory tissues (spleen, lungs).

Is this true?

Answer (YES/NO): NO